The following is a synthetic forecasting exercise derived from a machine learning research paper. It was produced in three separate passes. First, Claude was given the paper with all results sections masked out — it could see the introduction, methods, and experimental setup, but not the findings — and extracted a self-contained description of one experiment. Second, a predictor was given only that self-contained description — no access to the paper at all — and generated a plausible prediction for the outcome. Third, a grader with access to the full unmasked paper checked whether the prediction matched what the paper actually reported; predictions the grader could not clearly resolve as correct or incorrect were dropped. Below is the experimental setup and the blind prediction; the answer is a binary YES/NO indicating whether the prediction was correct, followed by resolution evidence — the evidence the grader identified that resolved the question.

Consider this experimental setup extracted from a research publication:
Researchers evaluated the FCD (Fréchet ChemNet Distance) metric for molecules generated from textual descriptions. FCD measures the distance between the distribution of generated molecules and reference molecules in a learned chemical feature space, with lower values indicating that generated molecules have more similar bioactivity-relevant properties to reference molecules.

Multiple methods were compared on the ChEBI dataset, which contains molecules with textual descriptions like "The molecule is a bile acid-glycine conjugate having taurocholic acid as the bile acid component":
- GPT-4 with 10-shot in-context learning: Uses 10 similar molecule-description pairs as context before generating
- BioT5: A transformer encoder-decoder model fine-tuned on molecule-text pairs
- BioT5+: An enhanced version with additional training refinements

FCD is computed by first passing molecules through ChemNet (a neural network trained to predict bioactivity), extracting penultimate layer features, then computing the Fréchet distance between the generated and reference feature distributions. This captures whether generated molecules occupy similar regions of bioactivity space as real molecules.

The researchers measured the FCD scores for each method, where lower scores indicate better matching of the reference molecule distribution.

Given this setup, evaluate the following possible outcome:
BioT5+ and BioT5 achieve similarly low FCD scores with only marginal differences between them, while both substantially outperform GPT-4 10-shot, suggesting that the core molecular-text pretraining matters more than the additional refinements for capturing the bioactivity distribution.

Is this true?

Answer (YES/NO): NO